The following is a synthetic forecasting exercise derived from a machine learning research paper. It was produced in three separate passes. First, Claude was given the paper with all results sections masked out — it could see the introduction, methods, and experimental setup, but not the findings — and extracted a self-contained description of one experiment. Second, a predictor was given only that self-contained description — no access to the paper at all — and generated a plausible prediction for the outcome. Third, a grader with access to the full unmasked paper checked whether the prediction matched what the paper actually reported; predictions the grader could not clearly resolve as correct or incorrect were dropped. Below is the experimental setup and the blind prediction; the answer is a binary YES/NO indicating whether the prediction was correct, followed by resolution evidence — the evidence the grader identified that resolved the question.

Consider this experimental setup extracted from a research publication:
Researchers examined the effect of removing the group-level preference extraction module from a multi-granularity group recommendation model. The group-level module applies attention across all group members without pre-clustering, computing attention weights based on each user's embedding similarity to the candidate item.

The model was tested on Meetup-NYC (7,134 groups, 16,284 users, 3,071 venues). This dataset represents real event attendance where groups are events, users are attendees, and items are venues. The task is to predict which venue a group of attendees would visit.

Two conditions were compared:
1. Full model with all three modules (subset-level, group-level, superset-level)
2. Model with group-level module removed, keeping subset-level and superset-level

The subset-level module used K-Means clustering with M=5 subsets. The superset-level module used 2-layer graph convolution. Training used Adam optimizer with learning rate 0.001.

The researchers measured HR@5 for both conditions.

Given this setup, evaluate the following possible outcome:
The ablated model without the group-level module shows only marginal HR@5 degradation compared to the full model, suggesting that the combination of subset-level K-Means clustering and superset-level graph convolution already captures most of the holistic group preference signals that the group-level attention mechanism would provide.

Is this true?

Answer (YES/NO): YES